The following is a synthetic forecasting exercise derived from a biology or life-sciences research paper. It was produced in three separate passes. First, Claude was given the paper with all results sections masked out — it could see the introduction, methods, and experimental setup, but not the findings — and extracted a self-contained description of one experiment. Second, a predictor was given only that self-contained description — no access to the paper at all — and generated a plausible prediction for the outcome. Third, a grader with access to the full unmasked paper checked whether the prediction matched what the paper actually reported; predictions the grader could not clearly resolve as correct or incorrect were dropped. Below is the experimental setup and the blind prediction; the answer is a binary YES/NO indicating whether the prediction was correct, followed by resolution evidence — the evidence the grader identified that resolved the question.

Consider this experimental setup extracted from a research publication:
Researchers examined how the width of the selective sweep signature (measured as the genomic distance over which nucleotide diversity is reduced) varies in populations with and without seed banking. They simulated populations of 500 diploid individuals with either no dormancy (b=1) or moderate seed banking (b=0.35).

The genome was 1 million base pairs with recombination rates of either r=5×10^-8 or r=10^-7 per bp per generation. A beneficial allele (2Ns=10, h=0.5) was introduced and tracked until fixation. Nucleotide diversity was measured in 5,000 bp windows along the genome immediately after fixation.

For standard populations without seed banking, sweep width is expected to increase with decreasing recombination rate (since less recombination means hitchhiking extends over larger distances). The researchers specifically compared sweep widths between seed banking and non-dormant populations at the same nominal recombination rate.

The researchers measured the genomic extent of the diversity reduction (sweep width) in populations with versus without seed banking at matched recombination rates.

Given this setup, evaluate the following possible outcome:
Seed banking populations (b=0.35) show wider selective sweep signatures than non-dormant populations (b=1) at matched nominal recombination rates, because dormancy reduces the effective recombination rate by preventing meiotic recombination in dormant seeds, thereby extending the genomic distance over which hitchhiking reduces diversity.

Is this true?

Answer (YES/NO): NO